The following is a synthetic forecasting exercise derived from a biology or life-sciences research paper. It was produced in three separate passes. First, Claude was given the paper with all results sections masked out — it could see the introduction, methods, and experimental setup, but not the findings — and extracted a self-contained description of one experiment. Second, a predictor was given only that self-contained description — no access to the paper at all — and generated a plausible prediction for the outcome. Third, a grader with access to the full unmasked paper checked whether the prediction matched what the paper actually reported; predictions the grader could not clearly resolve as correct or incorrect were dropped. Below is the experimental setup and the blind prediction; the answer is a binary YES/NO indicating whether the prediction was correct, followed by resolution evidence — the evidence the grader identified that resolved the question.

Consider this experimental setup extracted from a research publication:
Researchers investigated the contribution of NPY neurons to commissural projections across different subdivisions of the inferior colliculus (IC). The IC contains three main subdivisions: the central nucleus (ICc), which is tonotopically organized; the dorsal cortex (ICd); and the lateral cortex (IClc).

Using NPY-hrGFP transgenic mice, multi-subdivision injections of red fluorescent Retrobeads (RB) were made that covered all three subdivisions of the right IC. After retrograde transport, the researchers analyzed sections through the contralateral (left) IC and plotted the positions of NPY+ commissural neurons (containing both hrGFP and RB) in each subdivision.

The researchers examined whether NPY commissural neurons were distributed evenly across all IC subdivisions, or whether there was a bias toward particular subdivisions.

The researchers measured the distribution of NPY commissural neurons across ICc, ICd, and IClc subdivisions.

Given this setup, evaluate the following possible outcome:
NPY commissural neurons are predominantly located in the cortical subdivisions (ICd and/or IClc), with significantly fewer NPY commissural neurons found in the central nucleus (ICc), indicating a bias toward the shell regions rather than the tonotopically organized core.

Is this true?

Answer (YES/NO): NO